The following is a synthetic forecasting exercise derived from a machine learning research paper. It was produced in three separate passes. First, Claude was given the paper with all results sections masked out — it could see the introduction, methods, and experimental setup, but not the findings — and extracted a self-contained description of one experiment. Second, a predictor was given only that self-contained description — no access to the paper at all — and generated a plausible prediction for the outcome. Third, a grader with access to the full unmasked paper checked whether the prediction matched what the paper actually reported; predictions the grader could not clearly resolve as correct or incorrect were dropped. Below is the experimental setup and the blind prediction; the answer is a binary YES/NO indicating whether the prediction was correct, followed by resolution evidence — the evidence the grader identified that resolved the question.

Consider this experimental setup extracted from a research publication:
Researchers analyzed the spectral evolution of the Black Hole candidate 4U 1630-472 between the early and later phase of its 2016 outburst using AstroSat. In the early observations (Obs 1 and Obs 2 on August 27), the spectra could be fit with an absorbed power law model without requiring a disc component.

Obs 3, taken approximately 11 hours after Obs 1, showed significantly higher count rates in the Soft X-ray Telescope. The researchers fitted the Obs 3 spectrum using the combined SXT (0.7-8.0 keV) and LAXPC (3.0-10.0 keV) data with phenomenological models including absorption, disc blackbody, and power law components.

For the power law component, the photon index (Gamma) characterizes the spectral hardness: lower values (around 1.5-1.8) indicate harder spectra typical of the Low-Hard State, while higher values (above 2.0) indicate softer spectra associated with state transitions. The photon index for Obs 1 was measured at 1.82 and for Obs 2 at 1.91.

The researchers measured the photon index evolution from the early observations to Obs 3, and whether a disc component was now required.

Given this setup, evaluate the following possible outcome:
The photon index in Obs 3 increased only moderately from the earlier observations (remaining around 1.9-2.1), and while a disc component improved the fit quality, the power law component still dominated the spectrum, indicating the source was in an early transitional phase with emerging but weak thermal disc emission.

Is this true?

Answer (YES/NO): NO